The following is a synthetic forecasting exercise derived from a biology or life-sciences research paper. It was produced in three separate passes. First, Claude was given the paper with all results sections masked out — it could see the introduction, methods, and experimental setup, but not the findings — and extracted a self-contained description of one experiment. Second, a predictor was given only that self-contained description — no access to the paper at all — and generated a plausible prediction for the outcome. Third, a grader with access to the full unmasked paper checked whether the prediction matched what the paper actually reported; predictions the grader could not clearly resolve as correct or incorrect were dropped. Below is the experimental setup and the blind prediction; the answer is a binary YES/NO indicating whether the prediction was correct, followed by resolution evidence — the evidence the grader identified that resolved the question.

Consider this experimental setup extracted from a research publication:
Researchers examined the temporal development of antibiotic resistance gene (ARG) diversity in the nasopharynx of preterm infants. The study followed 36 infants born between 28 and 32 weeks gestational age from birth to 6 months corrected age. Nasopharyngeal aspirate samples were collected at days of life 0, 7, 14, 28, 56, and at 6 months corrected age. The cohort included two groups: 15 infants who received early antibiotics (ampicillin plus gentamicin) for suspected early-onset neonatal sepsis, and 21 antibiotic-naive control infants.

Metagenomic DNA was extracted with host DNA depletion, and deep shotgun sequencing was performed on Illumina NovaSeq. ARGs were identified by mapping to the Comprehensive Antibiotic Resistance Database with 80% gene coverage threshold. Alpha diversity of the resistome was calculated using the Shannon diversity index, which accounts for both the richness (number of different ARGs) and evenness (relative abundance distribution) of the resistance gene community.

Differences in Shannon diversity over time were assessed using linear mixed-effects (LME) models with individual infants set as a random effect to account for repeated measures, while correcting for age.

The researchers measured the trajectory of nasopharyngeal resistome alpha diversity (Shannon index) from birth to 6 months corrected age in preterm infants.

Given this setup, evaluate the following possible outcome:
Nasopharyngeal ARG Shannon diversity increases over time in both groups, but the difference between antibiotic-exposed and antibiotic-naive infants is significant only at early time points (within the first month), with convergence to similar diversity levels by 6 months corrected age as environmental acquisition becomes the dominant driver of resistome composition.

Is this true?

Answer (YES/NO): NO